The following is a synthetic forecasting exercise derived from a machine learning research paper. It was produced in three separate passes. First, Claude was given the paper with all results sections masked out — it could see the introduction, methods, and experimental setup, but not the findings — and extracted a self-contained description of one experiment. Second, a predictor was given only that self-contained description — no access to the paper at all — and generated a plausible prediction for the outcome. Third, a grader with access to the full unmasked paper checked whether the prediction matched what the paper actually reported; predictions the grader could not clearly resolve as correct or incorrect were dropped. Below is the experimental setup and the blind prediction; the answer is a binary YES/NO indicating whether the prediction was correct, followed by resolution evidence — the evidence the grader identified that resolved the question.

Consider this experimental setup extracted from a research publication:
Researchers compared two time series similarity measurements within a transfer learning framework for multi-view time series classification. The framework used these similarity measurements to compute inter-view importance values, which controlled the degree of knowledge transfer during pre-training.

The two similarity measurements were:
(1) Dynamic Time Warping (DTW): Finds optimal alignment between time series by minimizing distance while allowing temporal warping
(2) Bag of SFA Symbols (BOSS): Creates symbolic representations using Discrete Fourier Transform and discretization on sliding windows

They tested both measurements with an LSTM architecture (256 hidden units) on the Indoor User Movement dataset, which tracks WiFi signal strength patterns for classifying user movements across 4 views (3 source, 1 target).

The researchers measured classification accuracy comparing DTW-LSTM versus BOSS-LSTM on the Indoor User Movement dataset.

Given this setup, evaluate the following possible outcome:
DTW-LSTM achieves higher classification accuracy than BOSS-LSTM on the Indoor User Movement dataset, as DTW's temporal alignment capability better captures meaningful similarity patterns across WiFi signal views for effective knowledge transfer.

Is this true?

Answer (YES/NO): NO